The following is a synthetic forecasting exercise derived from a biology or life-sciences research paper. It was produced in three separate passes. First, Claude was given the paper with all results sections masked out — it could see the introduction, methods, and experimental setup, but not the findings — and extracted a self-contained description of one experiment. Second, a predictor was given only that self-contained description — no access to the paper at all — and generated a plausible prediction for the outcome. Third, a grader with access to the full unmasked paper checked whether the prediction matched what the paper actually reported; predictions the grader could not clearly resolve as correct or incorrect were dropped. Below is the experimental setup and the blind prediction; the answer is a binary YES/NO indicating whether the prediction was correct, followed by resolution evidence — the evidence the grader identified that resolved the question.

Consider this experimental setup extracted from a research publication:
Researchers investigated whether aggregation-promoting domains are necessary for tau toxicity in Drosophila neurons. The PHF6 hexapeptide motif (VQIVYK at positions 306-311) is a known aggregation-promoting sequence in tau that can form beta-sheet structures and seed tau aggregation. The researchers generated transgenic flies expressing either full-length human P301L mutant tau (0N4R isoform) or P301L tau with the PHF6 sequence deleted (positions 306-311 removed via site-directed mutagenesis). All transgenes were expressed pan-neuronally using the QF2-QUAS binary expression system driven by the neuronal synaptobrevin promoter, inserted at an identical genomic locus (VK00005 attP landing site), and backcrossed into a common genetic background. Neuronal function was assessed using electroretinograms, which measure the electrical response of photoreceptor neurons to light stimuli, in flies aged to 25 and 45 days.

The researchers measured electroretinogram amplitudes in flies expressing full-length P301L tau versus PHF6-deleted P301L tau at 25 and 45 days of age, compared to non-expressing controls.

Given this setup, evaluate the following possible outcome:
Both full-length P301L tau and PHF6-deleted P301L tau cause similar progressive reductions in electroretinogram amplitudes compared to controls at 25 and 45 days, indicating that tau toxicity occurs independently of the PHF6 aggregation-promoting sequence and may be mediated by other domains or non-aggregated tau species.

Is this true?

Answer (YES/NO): NO